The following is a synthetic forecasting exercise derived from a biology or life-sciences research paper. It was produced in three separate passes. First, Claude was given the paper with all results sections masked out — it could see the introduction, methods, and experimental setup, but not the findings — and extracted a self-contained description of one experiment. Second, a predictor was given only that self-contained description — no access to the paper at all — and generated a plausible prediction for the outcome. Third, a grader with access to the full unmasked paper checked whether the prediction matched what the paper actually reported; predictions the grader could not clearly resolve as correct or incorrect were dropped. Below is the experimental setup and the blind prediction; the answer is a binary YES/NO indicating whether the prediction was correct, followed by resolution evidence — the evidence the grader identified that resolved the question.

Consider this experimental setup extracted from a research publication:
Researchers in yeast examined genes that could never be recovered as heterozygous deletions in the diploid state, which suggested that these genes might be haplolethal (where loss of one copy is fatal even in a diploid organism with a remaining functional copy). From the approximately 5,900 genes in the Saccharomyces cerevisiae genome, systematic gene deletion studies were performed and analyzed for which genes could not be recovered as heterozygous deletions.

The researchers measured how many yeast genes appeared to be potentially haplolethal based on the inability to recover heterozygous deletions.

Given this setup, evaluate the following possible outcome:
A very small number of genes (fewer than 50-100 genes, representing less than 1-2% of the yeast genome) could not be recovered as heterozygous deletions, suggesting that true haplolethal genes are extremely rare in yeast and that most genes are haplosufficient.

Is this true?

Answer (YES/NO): NO